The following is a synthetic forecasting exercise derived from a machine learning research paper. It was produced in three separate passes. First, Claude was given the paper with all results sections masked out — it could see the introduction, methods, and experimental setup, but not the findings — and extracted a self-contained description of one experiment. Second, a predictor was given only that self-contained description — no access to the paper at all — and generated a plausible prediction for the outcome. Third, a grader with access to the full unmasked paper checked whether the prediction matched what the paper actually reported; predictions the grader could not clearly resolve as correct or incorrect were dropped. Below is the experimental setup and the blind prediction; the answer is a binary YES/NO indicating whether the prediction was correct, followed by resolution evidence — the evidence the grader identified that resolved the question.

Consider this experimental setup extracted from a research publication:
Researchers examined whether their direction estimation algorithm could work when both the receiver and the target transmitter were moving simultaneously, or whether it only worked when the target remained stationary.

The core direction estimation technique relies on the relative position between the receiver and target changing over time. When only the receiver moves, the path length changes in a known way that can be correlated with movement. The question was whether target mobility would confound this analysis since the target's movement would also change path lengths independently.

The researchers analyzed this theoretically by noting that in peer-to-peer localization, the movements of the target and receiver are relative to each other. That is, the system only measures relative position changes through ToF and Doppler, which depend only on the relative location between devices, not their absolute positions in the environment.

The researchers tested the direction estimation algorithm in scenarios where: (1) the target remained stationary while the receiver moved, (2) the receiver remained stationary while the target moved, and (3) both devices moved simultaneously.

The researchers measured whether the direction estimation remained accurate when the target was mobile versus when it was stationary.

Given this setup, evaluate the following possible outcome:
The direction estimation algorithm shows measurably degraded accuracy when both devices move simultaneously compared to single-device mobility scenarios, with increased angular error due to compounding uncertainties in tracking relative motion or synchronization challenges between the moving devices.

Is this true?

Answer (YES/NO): NO